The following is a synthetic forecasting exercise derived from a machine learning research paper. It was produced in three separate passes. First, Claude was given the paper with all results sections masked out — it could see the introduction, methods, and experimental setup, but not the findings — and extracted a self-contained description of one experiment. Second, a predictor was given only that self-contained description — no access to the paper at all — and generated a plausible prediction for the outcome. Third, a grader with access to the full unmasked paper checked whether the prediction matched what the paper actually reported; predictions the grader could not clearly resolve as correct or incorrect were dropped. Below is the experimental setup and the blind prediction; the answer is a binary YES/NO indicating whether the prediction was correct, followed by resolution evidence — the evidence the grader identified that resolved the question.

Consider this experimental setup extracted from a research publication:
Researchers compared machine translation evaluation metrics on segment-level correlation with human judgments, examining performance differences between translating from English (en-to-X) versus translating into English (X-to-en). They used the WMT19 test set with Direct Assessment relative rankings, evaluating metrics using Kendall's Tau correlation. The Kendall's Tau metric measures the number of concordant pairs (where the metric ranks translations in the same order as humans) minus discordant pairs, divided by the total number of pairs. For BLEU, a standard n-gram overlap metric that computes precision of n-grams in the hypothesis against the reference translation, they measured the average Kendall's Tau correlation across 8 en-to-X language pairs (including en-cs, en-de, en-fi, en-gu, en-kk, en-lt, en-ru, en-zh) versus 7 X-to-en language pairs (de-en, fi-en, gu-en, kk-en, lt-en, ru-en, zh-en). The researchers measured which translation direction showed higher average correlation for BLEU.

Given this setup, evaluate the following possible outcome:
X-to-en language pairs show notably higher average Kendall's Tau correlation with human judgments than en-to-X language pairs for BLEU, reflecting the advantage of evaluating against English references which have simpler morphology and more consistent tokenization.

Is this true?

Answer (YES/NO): NO